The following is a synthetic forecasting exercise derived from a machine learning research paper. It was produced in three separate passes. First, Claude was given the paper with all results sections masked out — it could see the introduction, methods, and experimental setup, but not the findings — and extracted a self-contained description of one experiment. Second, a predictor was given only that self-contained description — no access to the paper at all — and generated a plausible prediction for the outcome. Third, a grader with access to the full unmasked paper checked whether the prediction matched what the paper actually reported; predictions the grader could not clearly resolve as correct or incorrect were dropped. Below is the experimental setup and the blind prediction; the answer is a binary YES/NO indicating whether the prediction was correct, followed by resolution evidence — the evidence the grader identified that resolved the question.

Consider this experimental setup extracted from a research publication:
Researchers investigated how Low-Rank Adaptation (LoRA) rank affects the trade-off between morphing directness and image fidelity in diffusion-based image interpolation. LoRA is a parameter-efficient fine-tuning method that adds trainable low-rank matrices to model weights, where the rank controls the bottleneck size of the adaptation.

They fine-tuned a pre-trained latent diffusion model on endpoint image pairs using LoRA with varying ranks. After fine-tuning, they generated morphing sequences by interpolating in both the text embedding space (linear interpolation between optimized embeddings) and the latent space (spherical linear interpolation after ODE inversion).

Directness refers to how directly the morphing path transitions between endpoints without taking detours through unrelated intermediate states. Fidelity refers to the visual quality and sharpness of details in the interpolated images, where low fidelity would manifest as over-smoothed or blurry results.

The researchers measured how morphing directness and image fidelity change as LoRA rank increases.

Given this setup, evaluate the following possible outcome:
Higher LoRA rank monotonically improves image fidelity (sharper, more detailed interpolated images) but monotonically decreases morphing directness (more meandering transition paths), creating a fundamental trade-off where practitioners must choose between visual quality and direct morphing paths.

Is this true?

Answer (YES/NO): NO